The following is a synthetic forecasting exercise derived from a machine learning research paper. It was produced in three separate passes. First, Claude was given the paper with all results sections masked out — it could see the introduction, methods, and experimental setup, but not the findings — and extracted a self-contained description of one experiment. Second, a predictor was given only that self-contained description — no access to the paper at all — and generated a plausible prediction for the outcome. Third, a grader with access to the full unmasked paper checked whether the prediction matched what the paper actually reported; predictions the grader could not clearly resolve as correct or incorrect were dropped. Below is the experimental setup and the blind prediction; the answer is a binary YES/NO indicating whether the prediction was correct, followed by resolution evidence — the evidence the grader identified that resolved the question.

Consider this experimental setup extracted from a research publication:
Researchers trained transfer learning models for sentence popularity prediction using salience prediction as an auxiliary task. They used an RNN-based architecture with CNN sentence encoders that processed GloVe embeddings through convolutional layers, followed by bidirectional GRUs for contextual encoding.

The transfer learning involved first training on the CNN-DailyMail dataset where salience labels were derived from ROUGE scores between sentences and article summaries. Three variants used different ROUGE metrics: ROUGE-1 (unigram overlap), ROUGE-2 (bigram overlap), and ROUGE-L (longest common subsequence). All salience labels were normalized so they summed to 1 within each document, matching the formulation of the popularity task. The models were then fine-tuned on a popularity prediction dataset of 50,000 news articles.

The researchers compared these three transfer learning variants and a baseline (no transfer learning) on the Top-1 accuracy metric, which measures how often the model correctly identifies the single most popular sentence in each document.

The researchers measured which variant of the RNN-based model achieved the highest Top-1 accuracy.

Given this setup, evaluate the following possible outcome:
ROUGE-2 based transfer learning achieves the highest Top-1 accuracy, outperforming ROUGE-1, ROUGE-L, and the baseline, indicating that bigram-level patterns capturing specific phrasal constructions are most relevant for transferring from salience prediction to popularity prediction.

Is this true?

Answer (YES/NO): YES